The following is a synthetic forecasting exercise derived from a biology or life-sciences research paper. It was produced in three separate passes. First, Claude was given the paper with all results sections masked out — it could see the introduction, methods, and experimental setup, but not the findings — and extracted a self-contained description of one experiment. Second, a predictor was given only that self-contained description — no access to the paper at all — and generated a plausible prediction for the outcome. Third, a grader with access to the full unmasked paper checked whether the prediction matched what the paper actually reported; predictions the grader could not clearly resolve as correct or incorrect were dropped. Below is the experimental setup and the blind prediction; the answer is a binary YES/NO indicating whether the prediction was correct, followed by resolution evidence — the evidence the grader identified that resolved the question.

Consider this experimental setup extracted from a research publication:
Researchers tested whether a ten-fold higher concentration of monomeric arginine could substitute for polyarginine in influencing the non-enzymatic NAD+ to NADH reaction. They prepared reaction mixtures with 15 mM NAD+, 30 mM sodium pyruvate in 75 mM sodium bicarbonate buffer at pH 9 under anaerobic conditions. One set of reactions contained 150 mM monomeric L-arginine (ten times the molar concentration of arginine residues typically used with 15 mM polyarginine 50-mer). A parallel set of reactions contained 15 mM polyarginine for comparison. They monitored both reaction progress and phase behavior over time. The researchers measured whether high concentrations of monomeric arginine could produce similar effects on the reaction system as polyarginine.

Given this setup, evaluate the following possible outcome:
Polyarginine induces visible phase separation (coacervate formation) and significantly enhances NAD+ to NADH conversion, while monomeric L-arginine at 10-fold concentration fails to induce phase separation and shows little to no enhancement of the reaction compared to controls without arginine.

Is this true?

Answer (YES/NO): YES